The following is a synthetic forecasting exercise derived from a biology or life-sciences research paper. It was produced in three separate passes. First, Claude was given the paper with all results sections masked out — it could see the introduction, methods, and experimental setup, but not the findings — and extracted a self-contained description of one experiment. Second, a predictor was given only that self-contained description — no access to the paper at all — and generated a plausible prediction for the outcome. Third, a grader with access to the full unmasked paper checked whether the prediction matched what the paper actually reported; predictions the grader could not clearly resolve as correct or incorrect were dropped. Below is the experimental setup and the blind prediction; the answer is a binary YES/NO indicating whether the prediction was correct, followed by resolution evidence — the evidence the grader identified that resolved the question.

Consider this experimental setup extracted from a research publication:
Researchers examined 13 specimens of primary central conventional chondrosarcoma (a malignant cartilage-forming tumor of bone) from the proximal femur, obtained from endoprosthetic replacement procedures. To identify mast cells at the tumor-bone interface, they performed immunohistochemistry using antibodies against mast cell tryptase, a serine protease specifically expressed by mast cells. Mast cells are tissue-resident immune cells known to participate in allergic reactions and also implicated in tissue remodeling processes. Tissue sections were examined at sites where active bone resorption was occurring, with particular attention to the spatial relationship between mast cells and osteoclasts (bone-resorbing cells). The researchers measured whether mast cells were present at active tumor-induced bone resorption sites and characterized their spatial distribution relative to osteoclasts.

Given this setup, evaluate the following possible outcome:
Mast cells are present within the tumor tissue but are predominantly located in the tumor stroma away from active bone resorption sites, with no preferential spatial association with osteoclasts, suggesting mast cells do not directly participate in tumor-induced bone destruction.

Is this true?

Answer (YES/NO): NO